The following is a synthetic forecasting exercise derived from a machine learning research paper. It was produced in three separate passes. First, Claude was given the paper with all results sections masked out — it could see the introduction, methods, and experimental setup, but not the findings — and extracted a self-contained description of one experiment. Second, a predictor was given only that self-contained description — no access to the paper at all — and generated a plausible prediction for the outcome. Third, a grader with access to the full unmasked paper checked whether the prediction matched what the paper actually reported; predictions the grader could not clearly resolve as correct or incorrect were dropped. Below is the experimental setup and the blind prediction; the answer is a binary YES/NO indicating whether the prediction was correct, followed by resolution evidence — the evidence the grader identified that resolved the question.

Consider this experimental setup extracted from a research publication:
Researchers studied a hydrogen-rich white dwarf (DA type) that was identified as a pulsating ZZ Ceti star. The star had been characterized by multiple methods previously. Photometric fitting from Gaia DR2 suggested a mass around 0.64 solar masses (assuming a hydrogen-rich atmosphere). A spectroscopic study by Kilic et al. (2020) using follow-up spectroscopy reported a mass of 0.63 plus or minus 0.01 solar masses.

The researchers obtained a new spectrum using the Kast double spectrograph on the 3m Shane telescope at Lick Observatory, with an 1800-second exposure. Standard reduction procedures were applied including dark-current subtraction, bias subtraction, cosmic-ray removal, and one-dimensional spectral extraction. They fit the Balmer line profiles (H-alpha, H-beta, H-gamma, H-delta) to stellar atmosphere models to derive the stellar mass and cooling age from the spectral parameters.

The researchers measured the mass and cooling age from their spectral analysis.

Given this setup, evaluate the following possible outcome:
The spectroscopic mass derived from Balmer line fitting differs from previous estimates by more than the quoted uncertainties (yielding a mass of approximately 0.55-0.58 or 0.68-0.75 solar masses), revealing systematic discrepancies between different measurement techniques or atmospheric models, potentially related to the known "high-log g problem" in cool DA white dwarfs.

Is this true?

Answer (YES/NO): NO